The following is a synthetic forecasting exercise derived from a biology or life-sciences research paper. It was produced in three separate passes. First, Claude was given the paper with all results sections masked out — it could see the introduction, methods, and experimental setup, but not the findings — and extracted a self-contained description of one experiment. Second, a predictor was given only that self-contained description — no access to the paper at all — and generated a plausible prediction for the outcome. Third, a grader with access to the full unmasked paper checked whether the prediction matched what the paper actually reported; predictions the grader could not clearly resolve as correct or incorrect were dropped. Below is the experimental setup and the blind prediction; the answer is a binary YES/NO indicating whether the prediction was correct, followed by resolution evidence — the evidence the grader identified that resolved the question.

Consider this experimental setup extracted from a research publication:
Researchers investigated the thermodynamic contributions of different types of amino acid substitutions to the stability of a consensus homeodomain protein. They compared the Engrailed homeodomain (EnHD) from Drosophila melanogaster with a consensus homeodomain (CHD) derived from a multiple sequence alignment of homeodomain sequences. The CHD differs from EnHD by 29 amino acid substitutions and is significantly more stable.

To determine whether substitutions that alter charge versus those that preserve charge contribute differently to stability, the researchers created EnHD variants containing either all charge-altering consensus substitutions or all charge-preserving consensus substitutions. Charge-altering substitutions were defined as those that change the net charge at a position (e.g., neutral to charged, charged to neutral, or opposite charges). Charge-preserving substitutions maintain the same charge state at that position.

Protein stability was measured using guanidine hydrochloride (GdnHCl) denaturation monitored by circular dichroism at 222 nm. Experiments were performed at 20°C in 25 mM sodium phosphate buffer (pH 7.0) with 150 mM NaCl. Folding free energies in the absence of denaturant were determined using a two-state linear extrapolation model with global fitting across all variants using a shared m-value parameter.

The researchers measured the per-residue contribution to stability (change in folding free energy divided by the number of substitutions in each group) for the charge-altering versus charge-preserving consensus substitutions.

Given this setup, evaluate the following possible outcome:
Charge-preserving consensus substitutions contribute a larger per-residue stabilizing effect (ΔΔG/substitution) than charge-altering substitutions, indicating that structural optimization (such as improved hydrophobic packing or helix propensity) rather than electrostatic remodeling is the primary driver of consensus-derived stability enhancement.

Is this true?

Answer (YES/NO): YES